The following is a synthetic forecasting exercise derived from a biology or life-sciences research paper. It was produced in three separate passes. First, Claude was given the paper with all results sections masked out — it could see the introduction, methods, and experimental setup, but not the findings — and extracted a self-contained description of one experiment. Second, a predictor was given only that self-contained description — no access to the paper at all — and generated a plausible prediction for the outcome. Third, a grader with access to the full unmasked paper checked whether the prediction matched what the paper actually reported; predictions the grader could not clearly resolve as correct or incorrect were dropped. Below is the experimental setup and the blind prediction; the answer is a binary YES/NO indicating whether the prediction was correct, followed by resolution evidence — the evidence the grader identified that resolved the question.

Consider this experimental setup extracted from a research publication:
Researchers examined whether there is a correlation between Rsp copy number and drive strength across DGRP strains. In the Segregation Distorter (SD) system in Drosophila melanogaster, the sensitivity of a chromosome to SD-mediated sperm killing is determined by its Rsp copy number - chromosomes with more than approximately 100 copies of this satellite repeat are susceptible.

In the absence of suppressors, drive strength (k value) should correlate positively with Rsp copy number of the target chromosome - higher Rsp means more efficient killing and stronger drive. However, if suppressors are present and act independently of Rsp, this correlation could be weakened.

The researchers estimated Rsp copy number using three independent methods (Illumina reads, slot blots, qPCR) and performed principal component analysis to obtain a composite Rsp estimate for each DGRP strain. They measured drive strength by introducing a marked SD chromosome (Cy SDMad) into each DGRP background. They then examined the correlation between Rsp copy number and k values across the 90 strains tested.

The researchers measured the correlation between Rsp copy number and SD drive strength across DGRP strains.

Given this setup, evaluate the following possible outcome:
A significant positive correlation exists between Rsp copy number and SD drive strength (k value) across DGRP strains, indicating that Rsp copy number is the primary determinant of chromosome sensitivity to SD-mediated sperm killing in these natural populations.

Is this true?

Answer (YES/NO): YES